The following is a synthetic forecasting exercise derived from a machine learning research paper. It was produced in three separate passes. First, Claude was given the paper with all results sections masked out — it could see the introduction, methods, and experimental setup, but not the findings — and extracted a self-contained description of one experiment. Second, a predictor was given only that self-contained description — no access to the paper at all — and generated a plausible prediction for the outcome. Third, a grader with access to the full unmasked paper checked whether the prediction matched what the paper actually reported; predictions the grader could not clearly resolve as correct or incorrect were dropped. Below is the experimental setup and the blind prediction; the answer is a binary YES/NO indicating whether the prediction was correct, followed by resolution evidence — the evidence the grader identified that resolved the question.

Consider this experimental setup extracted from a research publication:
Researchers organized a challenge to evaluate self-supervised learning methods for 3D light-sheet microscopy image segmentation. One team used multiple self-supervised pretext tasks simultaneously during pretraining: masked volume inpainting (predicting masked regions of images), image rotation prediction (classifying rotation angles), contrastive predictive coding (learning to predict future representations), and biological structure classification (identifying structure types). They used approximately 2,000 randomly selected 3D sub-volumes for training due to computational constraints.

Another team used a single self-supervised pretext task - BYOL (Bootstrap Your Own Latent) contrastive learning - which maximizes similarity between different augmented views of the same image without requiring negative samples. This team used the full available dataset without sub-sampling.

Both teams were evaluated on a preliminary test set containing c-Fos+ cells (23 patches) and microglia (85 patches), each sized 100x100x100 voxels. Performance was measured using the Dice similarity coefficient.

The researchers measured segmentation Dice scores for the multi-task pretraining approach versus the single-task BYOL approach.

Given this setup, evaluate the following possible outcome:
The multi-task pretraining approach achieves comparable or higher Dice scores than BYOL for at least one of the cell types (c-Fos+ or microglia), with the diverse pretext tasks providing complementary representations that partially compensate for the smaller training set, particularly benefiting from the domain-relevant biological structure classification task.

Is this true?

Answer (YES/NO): NO